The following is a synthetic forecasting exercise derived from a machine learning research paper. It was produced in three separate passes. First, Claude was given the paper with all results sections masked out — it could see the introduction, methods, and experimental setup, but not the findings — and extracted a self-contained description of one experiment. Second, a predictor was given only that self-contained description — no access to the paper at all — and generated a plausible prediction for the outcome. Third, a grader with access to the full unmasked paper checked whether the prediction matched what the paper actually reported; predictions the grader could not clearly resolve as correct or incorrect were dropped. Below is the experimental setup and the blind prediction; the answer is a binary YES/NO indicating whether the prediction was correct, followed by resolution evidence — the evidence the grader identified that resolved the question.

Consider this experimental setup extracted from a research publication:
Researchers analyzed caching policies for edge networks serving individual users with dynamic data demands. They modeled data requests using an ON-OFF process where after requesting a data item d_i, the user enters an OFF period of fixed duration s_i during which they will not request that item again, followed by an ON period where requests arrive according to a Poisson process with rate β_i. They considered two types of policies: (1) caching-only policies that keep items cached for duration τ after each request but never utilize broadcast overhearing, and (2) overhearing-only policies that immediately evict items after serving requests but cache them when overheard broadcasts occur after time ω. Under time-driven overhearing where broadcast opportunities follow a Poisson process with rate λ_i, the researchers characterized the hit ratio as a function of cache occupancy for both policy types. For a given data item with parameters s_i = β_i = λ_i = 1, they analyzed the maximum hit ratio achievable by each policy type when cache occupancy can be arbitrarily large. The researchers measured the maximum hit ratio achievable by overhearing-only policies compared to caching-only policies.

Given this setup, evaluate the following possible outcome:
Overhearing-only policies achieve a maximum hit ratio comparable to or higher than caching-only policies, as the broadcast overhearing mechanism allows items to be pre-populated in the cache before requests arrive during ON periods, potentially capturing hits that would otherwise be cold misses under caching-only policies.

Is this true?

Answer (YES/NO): NO